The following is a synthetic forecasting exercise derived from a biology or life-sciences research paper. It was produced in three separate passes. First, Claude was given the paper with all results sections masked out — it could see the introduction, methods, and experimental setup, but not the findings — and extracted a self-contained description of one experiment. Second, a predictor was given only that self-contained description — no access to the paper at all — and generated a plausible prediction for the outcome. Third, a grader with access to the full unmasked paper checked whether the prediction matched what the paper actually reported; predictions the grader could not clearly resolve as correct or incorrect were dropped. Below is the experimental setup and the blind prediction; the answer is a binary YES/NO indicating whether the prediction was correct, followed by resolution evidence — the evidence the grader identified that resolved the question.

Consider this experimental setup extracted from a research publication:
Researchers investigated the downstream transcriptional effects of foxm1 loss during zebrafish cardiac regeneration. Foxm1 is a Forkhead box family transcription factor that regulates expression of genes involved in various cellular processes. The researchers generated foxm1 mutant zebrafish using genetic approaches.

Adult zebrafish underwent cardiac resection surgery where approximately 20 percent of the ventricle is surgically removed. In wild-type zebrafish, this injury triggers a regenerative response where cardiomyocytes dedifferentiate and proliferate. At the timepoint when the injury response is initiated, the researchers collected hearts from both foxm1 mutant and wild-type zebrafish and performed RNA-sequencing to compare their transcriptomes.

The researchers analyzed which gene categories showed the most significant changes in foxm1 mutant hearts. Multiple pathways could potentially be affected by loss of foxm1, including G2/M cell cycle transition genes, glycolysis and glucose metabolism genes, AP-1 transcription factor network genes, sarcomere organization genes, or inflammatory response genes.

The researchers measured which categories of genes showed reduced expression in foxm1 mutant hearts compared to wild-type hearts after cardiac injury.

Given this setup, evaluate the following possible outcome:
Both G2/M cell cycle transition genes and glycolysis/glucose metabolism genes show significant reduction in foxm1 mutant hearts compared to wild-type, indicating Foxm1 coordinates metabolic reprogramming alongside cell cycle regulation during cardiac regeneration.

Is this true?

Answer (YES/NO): YES